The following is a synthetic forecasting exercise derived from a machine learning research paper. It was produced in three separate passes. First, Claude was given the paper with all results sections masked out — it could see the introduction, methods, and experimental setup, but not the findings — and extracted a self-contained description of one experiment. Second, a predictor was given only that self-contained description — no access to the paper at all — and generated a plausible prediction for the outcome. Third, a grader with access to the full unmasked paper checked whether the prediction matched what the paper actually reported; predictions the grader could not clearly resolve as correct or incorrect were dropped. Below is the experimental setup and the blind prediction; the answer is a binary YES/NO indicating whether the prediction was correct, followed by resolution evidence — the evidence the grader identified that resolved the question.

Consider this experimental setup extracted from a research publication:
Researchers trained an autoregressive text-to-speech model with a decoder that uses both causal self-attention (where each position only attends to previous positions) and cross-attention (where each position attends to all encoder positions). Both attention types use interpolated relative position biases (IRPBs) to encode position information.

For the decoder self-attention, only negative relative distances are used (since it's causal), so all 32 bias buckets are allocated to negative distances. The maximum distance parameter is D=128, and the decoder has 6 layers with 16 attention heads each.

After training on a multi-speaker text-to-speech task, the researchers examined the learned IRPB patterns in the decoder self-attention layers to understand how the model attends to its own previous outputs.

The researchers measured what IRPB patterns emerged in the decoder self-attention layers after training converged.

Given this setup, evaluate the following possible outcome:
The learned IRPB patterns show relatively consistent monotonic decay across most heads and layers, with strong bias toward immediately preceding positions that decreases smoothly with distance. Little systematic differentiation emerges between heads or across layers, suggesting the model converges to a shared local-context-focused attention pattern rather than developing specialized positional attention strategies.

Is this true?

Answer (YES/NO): NO